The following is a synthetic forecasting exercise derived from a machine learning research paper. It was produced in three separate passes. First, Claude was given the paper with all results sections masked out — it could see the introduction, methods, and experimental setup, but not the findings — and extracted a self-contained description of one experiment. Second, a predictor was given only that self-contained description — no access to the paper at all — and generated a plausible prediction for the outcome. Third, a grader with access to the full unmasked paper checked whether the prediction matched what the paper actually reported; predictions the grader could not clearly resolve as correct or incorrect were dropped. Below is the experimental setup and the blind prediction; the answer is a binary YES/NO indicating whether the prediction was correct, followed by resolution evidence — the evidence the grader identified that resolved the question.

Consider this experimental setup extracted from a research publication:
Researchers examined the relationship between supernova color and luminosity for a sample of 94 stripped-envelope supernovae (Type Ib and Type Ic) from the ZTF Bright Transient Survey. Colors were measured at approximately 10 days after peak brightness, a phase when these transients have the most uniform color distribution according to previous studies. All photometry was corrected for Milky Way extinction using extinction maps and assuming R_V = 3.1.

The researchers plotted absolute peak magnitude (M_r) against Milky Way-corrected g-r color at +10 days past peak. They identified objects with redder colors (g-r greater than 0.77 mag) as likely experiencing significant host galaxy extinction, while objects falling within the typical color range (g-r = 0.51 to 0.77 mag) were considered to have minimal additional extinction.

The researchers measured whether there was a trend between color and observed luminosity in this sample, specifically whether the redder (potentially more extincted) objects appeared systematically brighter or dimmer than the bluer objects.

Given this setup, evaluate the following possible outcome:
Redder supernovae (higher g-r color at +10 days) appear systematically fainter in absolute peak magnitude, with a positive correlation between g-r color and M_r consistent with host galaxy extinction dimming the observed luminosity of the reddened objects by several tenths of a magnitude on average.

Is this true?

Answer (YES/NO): YES